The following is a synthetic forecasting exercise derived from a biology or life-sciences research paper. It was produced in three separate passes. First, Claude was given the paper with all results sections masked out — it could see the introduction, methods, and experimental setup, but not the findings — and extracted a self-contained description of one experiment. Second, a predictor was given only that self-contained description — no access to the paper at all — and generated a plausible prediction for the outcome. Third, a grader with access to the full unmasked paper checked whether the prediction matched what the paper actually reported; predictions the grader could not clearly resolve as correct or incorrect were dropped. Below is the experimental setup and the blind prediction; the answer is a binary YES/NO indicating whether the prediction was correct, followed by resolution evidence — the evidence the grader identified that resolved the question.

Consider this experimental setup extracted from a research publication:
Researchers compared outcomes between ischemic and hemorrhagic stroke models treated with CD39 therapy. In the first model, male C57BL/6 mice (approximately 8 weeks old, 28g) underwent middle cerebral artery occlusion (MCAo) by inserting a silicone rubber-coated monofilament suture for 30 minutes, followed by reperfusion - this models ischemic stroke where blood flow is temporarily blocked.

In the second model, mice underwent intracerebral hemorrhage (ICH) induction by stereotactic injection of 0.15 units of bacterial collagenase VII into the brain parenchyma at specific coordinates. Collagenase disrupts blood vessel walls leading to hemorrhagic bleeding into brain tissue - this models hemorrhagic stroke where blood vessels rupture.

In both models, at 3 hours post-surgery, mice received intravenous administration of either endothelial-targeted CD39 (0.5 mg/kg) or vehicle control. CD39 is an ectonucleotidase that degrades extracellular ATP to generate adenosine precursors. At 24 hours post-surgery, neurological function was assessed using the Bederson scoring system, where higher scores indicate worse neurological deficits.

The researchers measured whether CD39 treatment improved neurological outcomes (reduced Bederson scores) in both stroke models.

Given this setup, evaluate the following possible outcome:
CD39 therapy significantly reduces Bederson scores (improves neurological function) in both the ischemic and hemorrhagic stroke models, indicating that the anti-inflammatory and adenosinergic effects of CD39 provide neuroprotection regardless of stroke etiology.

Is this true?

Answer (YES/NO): NO